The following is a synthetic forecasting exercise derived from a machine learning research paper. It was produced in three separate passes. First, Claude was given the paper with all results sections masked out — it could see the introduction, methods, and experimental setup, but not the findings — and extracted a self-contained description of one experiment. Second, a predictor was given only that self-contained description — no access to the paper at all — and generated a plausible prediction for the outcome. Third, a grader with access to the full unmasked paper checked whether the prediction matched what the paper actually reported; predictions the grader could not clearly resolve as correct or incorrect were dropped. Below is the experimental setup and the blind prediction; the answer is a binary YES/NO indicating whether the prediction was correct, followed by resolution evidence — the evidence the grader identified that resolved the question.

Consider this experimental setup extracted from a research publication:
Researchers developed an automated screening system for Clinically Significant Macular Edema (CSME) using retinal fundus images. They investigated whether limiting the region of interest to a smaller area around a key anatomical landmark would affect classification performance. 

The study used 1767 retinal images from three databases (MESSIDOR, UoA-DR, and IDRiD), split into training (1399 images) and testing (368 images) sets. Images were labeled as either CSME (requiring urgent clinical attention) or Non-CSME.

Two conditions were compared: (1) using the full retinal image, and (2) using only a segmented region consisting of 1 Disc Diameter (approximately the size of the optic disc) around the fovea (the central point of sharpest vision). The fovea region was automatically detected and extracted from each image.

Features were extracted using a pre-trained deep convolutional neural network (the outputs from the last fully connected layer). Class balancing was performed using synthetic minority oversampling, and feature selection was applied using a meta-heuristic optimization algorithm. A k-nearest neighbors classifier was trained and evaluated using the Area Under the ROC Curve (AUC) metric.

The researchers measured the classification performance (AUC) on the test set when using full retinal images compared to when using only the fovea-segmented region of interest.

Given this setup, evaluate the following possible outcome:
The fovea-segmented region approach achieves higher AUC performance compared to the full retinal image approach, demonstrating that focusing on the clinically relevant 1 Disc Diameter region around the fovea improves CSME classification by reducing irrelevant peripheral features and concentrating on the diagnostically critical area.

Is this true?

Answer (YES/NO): YES